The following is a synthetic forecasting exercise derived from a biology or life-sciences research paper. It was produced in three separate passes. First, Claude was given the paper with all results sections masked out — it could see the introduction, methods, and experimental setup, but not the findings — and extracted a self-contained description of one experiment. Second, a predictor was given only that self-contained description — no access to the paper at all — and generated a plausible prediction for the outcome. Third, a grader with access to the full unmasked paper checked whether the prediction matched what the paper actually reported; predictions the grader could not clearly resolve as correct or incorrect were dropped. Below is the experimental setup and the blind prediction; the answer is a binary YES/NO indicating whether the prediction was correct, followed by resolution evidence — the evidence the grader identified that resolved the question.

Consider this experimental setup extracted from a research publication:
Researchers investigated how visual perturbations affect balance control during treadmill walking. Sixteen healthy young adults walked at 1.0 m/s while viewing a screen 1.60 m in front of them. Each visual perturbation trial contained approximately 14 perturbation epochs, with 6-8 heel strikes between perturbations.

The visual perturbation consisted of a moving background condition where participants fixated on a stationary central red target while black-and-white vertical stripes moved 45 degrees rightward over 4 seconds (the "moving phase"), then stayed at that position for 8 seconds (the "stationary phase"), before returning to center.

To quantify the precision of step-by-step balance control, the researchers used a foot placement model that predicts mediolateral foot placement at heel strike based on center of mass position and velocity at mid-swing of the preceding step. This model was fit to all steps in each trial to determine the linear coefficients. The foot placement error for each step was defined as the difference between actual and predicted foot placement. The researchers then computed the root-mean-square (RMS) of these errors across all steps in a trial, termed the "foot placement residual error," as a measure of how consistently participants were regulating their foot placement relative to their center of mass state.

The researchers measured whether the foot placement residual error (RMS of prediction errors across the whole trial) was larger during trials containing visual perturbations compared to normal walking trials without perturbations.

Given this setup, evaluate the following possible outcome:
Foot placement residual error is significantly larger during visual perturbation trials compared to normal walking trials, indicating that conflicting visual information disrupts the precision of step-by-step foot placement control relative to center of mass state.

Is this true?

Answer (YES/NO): NO